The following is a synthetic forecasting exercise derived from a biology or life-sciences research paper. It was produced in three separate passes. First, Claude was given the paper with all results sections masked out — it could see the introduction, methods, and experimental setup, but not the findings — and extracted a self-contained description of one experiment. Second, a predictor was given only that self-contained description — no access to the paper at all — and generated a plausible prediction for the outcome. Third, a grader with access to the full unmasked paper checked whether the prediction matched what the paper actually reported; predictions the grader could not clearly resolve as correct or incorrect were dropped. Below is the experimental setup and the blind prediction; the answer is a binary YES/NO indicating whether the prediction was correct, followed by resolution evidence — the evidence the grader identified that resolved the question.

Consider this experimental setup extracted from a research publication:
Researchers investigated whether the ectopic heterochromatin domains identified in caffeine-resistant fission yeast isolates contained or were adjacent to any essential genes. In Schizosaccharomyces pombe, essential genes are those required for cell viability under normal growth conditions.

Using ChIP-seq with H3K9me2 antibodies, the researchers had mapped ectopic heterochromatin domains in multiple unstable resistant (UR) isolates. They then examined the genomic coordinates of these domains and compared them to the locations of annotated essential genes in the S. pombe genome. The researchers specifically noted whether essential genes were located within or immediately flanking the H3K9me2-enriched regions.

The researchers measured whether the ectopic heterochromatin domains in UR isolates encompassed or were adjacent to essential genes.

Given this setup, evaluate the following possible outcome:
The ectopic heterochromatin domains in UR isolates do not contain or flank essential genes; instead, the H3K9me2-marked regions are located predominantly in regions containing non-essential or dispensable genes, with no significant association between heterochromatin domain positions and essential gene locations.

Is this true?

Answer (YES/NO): NO